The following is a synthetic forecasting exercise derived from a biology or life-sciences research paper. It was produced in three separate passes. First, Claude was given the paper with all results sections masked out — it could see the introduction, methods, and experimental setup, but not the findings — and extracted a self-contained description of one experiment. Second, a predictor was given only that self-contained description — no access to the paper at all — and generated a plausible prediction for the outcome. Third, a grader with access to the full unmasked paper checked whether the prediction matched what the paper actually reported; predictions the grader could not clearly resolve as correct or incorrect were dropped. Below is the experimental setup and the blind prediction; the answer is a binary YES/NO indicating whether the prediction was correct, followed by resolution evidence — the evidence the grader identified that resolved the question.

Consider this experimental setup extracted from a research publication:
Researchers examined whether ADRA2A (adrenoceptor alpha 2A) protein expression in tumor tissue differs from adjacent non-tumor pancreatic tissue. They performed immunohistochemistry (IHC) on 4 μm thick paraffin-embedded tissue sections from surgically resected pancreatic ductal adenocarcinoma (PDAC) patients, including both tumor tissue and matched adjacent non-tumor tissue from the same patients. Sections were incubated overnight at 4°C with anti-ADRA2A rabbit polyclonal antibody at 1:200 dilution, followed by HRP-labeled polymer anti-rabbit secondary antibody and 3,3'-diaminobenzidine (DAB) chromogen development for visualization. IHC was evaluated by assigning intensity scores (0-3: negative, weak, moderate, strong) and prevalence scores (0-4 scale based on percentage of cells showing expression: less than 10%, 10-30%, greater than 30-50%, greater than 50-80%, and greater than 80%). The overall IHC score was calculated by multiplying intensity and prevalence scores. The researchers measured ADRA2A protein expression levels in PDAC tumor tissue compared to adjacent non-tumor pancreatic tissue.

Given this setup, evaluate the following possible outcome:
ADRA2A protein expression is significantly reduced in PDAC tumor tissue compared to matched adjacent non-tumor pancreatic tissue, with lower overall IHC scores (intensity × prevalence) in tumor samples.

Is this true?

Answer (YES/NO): YES